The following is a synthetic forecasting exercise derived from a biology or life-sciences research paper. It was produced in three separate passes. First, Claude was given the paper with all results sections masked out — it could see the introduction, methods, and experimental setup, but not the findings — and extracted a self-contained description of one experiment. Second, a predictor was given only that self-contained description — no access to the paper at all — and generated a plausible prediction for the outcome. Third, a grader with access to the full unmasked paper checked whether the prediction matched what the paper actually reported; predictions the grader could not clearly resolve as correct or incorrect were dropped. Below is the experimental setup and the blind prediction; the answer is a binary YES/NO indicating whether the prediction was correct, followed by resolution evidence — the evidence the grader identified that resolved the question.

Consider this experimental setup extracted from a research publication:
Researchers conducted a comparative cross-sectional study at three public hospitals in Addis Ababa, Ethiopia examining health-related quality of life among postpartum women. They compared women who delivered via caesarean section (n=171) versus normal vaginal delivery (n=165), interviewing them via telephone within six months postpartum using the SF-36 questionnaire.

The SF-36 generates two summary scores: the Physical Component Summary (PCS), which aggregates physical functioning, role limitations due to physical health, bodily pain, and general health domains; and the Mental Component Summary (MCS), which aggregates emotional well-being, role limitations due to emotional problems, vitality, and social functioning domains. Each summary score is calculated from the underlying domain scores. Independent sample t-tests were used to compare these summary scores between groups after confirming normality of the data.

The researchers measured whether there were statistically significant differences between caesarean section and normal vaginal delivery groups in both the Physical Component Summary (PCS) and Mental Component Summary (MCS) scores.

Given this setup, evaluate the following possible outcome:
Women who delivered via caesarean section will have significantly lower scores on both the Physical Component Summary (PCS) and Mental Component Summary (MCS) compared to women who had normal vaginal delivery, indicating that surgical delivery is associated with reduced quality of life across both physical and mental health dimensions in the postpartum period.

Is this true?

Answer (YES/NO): YES